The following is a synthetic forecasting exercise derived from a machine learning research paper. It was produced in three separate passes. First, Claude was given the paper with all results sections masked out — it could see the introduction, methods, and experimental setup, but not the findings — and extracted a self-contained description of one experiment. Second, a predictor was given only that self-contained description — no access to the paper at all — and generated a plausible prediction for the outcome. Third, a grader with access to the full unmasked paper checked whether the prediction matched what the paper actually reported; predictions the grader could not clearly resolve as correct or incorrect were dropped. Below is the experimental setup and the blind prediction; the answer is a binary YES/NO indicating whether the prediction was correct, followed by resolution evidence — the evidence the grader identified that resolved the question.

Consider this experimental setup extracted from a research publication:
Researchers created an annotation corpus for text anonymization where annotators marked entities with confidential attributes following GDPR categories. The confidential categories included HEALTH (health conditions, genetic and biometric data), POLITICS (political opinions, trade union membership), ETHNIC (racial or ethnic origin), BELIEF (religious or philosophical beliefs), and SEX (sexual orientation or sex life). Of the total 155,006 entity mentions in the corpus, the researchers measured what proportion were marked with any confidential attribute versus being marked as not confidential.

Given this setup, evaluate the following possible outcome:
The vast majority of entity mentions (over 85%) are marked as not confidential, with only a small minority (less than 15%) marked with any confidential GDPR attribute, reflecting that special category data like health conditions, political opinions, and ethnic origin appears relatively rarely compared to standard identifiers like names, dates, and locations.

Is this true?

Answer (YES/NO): YES